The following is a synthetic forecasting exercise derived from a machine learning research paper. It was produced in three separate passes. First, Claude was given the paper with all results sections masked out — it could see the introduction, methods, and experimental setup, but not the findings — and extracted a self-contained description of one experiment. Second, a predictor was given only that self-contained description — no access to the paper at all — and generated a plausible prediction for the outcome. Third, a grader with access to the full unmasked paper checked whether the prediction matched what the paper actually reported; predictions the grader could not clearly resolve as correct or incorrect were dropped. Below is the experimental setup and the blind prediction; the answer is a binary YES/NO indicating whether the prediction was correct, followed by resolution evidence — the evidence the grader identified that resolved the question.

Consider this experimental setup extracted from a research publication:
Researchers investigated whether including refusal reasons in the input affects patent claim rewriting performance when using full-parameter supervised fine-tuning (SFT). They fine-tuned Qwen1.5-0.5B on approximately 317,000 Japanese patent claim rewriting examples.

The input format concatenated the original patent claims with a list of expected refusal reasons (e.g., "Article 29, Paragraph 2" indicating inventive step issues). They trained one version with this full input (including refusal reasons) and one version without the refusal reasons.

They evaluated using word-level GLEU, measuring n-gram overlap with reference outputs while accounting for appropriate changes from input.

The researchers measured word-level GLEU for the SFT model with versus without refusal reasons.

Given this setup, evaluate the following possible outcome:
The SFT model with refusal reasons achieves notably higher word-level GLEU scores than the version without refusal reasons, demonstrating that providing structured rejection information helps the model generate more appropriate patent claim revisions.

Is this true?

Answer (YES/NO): NO